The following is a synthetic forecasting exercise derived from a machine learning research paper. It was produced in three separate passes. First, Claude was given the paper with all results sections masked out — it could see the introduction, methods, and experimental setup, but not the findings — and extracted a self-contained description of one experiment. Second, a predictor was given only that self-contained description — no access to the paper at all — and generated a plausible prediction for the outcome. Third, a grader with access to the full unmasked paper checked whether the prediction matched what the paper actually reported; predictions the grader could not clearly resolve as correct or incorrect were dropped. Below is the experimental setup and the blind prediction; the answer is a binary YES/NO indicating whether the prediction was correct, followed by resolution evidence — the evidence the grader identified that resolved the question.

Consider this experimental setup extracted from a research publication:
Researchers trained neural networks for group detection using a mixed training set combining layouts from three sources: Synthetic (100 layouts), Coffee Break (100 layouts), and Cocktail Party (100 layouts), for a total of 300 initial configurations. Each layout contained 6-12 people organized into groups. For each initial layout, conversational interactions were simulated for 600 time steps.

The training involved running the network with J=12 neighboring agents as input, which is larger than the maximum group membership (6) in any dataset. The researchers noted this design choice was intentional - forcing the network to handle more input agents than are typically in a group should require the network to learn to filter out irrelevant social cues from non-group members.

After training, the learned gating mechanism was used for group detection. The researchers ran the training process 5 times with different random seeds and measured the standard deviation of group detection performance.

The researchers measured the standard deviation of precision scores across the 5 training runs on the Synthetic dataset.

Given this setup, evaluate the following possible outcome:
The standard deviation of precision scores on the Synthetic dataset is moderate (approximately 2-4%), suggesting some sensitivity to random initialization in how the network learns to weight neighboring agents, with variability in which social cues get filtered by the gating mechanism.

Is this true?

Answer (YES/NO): NO